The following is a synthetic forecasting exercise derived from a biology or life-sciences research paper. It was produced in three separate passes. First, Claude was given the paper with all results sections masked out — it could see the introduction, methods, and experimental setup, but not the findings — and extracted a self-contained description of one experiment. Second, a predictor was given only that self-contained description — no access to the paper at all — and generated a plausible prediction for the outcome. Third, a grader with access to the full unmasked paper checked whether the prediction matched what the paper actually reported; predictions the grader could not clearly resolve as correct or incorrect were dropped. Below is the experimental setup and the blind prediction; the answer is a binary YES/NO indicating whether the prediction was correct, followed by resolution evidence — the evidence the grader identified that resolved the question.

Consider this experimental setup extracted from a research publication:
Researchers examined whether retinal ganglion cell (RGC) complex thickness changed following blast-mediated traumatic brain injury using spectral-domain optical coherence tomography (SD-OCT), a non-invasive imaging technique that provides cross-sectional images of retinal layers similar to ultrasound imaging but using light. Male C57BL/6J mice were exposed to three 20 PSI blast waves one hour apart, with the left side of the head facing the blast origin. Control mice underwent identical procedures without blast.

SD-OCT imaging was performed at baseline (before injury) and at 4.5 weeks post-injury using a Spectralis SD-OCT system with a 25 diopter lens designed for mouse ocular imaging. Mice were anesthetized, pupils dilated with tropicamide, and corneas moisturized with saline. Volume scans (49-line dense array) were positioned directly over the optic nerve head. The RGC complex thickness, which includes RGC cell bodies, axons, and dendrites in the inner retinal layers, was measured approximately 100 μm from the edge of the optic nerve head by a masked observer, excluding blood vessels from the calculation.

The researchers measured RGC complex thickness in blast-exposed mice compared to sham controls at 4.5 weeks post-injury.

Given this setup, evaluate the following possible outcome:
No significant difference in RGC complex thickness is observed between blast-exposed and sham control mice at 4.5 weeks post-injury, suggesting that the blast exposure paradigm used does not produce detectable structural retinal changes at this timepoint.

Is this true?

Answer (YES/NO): NO